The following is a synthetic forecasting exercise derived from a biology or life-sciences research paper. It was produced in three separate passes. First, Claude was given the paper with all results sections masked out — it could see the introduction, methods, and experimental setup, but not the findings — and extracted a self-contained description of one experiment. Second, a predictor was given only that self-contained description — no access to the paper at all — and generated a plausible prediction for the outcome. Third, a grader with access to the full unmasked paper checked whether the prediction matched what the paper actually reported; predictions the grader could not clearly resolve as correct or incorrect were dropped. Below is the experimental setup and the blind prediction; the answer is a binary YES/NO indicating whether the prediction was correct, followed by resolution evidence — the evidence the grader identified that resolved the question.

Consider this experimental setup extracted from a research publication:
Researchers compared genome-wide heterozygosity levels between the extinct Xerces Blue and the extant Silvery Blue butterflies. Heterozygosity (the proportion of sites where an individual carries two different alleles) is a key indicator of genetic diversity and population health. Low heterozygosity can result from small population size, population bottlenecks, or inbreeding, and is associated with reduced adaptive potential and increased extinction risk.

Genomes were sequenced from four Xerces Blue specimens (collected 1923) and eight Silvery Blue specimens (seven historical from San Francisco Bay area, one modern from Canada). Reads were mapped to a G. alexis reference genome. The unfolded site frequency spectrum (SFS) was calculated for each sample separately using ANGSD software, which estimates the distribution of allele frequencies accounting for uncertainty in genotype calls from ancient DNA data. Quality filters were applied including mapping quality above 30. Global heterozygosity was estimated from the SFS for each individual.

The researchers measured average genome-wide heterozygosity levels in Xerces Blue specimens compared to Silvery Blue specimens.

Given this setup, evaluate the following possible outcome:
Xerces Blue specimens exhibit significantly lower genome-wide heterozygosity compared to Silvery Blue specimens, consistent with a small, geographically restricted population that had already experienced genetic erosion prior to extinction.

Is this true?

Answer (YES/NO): YES